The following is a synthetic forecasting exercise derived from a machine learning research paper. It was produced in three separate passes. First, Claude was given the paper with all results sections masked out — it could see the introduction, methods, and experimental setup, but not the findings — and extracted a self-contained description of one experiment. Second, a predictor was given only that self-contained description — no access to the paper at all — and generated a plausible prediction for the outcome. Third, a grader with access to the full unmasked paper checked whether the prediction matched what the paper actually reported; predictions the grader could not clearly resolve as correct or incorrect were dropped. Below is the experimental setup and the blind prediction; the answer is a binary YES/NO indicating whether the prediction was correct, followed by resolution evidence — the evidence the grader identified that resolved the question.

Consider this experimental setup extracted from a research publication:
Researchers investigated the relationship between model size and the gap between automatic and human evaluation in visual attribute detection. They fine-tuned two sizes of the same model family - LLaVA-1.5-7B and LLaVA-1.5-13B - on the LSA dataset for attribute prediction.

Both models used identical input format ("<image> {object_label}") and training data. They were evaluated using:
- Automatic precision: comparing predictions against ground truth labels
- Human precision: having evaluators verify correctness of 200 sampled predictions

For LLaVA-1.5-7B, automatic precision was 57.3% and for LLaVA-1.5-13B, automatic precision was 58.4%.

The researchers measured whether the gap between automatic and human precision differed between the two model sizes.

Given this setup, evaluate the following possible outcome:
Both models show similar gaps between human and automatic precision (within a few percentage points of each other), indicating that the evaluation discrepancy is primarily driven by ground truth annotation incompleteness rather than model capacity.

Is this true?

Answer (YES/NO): YES